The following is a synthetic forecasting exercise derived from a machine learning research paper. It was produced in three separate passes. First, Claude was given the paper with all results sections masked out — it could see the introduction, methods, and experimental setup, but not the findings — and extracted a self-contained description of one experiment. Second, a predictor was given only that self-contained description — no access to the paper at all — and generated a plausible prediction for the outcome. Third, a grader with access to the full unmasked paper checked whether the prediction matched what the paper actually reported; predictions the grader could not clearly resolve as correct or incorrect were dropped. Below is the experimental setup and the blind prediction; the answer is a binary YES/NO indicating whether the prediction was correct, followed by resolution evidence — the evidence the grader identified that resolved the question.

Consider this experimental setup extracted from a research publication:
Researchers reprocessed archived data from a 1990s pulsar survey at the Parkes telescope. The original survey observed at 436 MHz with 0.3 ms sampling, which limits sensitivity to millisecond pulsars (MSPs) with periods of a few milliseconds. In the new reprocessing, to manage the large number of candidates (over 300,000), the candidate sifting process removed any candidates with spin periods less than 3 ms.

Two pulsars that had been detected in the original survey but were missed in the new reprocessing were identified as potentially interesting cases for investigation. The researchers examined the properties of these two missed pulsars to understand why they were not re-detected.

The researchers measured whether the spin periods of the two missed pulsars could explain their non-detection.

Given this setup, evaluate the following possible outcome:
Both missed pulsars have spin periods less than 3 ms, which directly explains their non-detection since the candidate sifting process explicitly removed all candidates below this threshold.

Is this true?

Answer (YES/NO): NO